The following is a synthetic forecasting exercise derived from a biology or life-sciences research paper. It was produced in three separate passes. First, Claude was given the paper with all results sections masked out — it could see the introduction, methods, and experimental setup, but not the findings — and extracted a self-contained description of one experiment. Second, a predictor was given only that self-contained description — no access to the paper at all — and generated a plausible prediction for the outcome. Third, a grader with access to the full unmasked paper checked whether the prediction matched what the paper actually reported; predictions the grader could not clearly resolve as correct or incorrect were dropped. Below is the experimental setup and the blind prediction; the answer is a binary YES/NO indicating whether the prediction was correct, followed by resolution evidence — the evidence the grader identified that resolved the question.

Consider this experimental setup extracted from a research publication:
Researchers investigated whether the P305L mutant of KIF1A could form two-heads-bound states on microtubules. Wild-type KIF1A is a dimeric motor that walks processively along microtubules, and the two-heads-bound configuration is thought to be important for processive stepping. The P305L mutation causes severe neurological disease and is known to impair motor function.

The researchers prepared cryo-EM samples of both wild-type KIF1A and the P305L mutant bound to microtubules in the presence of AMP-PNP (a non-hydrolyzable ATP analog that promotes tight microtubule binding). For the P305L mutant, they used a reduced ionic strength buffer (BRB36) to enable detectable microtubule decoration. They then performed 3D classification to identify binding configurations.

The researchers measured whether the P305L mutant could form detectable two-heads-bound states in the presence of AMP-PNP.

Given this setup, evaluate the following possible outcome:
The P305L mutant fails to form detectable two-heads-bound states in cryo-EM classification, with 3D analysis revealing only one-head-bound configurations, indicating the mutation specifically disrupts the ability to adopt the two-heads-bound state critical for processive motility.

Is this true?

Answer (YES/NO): NO